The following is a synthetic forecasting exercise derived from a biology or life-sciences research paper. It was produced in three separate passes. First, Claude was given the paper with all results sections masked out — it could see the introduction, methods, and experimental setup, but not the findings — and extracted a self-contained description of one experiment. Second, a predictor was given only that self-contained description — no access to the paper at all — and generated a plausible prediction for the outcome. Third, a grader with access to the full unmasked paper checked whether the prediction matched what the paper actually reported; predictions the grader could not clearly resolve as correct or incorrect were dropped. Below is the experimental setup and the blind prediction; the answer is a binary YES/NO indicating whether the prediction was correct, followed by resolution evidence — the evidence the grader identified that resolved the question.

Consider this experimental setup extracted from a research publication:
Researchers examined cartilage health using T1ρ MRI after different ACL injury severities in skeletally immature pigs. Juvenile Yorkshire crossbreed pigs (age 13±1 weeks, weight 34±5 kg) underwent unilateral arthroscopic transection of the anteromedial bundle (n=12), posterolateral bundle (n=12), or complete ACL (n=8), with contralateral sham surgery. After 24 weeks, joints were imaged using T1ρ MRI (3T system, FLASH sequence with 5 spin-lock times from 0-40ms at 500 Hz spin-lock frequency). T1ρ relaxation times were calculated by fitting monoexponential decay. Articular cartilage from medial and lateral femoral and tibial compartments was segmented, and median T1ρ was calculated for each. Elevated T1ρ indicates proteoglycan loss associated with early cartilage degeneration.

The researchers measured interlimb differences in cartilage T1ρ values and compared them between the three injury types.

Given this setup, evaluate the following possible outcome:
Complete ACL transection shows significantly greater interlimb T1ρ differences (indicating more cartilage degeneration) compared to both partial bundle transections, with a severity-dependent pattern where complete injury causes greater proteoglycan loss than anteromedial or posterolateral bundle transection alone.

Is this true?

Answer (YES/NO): NO